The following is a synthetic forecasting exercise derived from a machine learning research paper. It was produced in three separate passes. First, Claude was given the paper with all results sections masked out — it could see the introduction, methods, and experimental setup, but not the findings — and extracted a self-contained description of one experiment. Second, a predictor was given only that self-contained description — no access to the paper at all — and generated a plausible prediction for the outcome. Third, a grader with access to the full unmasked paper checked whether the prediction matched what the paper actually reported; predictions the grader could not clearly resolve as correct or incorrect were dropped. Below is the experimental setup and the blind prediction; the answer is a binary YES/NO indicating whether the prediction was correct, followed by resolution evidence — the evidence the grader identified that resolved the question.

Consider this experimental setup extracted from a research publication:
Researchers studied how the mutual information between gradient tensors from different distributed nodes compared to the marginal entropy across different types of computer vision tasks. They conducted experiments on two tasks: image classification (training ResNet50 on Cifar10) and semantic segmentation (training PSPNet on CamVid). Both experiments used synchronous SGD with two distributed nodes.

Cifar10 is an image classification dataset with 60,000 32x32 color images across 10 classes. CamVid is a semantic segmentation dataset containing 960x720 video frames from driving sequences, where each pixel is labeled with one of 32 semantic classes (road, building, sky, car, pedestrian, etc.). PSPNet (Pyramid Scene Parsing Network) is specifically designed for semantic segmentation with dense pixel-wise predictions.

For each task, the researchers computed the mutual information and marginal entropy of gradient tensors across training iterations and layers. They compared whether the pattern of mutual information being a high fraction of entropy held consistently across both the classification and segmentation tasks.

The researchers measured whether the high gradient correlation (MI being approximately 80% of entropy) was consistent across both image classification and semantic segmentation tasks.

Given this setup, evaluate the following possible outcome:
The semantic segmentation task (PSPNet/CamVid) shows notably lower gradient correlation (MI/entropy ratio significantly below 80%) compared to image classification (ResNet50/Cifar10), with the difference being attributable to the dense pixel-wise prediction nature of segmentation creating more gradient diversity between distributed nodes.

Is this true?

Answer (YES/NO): NO